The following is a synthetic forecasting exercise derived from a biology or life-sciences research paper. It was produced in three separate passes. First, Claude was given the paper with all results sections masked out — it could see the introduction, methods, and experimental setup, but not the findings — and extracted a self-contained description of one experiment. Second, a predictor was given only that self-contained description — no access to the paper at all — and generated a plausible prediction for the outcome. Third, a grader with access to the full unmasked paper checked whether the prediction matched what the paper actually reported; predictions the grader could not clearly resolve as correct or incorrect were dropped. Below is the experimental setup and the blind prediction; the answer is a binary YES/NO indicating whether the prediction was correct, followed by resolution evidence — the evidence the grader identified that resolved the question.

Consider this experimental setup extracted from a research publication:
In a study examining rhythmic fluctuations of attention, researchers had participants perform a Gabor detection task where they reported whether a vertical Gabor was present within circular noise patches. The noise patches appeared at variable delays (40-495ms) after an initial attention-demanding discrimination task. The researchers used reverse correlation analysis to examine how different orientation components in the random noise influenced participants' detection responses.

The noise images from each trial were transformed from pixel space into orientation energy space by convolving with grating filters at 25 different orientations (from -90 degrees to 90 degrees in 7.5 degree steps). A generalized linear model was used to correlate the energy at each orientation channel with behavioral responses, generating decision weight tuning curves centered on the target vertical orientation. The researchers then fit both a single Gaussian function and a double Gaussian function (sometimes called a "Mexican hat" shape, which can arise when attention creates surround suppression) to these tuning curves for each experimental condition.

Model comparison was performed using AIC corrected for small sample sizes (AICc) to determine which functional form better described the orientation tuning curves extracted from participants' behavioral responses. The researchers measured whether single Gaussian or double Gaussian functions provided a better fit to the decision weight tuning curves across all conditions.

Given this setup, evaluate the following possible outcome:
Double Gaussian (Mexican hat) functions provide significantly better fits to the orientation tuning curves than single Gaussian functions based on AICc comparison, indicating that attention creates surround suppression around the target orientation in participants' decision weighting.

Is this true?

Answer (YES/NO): NO